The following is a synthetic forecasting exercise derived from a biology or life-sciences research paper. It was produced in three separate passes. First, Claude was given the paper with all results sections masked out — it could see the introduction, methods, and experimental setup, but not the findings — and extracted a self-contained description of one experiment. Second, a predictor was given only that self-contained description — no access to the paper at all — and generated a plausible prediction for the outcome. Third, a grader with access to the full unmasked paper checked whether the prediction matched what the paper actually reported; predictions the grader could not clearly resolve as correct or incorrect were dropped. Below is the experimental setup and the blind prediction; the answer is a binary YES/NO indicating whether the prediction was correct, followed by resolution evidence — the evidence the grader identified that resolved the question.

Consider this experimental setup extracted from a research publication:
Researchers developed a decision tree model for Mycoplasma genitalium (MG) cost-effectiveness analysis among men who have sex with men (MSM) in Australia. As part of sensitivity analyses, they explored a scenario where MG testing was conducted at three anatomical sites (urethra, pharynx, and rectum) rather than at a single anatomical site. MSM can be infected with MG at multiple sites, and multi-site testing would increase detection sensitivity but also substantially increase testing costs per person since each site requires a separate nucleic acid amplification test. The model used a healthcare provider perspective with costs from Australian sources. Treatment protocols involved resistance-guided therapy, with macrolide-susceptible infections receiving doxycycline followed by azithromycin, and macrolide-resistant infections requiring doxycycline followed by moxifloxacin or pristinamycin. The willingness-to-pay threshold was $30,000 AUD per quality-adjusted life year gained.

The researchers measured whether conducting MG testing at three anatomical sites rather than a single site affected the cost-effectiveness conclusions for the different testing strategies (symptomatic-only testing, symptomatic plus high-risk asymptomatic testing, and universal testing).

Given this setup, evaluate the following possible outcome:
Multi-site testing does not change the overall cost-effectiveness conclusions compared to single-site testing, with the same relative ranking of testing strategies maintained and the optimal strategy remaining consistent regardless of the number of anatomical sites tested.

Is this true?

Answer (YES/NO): YES